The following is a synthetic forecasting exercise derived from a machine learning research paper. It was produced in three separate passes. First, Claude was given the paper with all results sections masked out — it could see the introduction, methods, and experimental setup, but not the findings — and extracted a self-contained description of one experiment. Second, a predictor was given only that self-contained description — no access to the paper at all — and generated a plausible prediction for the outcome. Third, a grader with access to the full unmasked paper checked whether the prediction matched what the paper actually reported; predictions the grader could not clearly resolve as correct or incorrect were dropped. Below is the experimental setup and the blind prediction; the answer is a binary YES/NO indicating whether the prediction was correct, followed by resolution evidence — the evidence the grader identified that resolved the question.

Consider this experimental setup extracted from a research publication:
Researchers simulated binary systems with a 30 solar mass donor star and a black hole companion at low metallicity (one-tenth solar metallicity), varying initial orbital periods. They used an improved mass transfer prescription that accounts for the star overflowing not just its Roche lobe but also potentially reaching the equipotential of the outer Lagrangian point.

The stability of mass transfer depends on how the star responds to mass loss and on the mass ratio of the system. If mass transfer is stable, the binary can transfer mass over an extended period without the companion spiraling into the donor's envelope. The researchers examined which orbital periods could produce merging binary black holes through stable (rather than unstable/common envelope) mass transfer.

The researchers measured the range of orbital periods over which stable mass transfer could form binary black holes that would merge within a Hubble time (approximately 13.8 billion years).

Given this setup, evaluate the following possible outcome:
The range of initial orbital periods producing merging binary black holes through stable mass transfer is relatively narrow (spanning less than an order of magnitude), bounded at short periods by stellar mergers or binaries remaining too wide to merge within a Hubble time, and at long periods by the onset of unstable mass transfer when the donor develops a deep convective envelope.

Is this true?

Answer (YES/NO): NO